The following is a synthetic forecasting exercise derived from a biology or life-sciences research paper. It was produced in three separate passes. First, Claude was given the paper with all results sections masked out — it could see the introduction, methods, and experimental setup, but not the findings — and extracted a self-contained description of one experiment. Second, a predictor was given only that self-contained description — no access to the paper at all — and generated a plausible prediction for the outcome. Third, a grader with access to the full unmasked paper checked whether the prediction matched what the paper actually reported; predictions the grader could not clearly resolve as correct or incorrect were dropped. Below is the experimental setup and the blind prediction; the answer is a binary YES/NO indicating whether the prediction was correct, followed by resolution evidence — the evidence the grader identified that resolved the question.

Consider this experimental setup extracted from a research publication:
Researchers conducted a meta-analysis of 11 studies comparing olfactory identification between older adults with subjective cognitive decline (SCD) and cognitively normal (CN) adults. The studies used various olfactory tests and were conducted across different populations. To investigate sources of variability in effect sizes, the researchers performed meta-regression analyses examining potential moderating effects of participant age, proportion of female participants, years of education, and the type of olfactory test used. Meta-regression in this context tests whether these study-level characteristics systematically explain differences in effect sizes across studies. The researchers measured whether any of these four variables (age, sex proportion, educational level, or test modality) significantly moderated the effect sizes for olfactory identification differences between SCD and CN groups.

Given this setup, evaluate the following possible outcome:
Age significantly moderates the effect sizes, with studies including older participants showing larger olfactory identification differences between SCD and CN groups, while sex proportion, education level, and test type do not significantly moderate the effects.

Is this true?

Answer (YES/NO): NO